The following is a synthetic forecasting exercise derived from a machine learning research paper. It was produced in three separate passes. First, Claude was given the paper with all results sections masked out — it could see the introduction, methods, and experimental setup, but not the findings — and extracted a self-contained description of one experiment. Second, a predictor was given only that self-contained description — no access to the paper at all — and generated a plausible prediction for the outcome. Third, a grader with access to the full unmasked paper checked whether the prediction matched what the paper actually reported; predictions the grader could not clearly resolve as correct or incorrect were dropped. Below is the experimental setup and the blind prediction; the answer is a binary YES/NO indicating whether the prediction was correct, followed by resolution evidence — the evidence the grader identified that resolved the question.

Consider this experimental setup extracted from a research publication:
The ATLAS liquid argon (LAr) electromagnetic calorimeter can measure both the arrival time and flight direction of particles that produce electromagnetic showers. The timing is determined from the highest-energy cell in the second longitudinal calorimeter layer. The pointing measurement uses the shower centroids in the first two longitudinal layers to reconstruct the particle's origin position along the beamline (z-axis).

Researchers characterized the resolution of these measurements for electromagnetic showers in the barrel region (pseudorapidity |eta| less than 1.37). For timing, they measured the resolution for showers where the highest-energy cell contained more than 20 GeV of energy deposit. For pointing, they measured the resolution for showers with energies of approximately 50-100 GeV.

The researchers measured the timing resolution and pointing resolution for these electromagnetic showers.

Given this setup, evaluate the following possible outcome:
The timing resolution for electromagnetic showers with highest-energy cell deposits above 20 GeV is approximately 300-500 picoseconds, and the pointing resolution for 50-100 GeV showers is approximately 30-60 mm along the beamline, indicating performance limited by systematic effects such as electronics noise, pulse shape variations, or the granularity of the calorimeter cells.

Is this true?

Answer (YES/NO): NO